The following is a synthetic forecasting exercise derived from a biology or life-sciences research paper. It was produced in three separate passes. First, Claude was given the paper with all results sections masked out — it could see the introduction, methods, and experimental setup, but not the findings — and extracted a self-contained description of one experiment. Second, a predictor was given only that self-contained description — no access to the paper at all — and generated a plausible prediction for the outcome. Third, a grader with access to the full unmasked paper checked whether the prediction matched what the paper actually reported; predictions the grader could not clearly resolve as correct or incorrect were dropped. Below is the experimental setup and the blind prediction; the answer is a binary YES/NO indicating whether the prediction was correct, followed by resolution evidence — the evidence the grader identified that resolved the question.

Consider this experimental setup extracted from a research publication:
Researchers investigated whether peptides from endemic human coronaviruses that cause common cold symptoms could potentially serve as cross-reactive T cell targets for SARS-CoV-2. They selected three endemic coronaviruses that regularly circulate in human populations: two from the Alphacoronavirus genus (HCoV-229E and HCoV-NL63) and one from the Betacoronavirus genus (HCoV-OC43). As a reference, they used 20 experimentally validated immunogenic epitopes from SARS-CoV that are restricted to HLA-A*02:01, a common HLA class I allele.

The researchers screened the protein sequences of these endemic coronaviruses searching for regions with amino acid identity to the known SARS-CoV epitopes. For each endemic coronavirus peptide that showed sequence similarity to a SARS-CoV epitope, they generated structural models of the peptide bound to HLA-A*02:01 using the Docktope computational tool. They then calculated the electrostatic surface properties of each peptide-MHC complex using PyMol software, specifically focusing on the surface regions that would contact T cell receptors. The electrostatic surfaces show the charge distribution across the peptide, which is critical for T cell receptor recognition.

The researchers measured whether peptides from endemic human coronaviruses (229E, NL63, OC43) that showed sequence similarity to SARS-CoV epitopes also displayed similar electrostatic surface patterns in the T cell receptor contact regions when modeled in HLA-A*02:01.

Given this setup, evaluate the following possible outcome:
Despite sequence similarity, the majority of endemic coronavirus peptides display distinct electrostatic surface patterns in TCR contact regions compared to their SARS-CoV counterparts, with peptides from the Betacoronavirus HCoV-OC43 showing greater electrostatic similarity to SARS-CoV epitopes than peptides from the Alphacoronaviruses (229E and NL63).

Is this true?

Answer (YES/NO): NO